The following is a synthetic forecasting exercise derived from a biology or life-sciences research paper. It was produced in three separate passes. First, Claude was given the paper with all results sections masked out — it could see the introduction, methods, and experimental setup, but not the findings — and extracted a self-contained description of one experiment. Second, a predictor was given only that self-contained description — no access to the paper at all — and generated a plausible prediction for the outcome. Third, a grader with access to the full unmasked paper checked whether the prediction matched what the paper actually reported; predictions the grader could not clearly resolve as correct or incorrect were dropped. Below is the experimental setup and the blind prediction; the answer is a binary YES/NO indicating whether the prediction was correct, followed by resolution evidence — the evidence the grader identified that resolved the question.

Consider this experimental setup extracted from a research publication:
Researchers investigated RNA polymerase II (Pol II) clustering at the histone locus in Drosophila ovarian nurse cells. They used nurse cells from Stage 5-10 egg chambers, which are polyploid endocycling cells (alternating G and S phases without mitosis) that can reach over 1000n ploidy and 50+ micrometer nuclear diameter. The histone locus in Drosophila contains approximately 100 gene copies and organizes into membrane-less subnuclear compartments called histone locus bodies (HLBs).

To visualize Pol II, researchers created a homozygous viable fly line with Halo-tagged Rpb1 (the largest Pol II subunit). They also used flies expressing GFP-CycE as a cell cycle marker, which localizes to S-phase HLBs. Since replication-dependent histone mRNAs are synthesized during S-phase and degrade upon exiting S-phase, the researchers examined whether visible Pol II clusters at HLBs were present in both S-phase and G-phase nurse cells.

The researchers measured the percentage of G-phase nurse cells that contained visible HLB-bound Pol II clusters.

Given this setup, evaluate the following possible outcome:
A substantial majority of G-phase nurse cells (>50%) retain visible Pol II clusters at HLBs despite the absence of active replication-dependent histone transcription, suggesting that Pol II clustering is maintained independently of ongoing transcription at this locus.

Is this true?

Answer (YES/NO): YES